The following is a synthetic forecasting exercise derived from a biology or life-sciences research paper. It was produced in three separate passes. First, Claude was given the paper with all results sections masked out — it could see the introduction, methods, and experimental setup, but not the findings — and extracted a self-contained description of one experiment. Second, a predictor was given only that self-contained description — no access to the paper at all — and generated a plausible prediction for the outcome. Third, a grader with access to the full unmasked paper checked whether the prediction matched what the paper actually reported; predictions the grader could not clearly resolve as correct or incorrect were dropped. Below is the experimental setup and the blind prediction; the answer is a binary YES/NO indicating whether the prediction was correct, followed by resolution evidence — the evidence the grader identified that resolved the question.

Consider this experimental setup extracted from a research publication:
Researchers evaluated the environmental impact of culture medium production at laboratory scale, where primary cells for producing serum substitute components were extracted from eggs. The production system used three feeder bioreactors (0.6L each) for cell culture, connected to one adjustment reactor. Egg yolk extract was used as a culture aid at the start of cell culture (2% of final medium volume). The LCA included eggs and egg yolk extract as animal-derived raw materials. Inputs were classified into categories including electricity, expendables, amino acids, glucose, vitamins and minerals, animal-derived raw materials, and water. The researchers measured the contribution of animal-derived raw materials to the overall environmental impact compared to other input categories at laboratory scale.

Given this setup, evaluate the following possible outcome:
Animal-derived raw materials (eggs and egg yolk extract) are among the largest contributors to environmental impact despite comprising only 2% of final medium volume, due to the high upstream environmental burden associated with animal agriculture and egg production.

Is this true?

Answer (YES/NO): YES